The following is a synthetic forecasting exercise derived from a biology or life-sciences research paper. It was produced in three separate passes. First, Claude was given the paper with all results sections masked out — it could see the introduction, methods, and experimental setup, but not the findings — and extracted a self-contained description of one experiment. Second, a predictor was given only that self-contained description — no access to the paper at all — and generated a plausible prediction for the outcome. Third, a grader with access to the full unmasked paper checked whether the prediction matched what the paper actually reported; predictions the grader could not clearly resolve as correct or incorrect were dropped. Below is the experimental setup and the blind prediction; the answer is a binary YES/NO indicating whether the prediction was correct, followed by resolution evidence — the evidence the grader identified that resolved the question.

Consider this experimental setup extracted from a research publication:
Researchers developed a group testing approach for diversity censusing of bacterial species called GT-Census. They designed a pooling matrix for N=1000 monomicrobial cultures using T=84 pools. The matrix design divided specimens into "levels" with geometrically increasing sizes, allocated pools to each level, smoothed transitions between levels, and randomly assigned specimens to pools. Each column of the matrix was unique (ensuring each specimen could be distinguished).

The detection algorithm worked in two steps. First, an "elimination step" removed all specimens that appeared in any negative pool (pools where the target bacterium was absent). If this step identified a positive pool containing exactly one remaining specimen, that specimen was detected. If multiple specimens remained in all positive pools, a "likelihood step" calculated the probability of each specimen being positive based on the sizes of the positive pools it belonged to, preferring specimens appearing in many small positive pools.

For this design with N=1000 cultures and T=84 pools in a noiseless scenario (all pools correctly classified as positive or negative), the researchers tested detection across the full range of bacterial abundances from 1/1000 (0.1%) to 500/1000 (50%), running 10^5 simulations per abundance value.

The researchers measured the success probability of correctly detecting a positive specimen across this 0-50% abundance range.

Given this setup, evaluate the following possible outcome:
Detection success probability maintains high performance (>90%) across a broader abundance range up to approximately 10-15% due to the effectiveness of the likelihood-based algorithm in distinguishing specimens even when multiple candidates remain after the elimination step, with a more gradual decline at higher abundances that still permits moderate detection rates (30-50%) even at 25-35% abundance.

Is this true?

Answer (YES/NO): NO